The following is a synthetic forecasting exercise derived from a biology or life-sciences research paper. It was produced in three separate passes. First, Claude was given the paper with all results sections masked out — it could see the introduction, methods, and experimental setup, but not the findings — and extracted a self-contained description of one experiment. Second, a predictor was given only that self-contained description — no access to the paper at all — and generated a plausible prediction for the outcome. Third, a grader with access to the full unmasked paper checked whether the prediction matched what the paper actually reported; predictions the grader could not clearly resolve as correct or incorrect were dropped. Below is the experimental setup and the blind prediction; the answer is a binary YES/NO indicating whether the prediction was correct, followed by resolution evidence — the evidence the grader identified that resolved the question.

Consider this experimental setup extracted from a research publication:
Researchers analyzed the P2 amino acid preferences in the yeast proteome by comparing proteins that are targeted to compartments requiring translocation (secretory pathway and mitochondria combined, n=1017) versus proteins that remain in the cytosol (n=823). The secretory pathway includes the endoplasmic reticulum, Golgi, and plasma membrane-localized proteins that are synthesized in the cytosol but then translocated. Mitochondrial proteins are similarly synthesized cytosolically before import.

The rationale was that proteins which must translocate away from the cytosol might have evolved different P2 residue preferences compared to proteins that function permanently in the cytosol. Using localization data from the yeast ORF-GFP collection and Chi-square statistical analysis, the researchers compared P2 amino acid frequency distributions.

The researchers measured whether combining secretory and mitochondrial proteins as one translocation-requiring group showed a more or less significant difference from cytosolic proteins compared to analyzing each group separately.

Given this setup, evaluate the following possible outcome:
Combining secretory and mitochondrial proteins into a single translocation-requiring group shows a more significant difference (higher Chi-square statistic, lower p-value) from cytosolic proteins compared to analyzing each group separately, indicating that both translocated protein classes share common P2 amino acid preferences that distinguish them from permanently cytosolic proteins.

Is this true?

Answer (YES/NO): NO